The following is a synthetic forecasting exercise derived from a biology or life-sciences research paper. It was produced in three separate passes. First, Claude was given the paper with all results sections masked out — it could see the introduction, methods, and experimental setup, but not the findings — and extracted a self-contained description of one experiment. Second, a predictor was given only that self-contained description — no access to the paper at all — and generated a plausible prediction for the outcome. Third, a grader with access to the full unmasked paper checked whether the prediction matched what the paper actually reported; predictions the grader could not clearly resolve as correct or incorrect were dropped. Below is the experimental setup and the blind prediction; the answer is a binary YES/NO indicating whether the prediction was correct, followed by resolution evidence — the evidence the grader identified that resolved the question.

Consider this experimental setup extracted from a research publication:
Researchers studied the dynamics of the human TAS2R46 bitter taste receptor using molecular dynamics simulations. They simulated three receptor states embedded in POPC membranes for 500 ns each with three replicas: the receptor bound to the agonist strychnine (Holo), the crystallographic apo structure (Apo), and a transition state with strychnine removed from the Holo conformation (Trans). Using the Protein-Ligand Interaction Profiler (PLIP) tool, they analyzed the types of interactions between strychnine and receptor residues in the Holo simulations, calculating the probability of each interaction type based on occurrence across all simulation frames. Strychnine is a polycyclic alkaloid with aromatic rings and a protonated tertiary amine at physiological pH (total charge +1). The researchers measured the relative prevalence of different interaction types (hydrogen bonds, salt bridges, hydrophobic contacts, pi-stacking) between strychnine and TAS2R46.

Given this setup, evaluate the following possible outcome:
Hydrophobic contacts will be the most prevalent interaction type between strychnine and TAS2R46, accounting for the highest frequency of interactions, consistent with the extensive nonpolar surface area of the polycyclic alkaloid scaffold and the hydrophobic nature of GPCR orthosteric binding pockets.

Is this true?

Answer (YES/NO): YES